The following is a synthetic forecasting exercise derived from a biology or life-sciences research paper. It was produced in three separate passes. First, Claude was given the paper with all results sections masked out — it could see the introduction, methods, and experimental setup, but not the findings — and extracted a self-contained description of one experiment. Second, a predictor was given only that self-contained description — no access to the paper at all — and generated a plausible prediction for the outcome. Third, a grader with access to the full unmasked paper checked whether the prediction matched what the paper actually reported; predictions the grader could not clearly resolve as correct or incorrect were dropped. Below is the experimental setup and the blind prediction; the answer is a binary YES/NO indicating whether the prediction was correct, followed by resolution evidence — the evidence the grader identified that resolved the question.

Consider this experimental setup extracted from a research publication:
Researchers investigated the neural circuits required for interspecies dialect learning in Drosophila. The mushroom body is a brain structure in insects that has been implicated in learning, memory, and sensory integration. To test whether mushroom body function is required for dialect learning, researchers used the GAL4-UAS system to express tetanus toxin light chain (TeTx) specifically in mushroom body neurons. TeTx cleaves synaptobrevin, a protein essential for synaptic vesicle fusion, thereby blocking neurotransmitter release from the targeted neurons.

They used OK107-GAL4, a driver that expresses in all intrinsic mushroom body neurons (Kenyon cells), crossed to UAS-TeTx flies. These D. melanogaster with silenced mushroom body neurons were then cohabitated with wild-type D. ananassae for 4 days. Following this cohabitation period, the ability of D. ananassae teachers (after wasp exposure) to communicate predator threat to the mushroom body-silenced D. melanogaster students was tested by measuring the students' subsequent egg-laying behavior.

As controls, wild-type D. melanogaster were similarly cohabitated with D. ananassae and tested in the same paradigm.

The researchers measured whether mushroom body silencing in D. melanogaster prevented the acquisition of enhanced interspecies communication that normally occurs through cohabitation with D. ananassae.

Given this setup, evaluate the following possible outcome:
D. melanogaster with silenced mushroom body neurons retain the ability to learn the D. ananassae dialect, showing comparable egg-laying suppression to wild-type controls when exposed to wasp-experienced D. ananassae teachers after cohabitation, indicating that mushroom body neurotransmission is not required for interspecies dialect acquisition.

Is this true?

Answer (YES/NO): NO